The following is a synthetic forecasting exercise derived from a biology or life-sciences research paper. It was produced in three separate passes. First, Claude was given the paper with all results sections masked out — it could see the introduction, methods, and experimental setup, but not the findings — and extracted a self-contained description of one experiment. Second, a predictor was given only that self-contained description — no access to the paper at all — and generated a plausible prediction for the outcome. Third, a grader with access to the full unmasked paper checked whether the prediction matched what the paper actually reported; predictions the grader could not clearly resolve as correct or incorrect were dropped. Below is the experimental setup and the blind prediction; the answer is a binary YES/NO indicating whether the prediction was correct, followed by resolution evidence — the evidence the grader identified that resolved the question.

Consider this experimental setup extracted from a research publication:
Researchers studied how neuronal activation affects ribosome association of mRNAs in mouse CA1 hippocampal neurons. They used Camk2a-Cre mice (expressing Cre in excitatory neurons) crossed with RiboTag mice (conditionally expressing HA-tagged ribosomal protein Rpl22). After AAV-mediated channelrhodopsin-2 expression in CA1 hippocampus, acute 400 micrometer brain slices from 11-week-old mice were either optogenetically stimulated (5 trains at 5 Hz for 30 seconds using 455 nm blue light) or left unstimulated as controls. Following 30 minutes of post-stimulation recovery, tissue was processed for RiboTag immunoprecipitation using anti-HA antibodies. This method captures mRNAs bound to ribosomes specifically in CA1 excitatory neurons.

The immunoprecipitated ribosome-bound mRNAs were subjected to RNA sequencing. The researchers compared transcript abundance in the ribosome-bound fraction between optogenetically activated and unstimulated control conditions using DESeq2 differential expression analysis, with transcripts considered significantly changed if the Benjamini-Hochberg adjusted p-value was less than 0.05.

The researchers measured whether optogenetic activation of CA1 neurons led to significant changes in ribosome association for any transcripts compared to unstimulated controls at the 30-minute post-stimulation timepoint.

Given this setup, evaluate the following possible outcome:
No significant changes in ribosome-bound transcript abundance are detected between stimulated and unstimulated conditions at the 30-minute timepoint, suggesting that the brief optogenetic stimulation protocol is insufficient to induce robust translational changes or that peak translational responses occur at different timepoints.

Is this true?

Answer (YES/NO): NO